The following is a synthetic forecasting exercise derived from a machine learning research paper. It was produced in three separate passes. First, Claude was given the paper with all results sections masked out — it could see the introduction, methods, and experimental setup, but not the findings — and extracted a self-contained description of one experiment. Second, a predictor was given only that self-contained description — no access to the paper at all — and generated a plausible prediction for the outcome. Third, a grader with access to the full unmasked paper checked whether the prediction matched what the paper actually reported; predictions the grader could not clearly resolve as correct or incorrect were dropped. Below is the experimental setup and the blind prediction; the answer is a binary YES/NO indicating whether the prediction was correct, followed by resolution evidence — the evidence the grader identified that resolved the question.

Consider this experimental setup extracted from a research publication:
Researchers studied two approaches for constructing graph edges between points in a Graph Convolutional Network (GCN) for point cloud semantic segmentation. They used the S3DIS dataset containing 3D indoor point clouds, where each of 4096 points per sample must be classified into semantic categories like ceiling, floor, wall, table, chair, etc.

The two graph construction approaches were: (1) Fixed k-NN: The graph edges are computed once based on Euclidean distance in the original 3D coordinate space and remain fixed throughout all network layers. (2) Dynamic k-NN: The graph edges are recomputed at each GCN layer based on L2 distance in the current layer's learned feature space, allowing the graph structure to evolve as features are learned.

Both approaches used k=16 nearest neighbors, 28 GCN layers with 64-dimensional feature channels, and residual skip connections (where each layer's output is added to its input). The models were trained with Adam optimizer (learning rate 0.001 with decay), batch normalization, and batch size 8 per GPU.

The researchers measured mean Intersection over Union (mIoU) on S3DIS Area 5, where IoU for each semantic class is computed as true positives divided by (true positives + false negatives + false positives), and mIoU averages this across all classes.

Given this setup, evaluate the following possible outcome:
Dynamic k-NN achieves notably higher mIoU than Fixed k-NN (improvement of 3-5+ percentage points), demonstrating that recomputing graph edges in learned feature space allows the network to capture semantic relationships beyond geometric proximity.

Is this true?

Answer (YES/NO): NO